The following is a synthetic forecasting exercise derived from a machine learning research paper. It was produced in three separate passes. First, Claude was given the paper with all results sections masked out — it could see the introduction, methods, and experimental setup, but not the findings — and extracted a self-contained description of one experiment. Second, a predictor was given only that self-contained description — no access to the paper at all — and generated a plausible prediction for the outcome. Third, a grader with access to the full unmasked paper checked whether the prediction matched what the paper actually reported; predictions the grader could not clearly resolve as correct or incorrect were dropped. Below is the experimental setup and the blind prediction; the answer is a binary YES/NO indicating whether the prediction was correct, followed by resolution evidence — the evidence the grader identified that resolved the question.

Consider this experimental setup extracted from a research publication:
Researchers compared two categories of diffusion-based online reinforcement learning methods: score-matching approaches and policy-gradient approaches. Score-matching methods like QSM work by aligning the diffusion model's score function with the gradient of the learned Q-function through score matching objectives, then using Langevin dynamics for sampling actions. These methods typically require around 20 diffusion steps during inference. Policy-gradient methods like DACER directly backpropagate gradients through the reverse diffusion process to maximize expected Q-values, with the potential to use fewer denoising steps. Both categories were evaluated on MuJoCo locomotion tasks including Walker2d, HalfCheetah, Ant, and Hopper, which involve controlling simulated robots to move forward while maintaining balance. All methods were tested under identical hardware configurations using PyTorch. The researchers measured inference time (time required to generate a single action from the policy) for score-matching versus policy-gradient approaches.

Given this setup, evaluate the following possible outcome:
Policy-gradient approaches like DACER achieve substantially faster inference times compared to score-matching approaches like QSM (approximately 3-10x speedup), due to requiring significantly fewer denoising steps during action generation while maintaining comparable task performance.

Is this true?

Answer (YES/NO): NO